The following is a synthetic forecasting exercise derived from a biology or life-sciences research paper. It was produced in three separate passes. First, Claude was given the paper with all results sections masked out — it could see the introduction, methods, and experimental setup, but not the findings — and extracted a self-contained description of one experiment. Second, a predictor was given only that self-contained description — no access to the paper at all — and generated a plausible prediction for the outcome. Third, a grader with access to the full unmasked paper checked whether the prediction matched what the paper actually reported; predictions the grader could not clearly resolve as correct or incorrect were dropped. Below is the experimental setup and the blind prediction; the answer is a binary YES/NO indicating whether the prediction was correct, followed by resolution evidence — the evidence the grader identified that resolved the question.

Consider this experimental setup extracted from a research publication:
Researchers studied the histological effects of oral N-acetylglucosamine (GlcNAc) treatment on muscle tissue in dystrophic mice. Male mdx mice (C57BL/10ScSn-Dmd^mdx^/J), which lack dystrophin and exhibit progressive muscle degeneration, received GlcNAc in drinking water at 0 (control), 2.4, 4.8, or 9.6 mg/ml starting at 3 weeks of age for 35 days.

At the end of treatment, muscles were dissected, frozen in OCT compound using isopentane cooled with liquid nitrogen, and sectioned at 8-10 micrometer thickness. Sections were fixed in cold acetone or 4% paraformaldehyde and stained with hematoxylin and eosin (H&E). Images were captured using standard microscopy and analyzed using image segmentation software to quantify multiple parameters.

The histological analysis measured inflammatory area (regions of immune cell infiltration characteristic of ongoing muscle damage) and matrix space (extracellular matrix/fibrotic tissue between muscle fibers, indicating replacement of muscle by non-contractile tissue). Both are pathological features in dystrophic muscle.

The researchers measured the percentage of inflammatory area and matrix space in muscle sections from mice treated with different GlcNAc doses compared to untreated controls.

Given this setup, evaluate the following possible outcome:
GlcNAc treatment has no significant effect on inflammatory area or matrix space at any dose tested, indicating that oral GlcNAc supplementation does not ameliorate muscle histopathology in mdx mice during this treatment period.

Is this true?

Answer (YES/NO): NO